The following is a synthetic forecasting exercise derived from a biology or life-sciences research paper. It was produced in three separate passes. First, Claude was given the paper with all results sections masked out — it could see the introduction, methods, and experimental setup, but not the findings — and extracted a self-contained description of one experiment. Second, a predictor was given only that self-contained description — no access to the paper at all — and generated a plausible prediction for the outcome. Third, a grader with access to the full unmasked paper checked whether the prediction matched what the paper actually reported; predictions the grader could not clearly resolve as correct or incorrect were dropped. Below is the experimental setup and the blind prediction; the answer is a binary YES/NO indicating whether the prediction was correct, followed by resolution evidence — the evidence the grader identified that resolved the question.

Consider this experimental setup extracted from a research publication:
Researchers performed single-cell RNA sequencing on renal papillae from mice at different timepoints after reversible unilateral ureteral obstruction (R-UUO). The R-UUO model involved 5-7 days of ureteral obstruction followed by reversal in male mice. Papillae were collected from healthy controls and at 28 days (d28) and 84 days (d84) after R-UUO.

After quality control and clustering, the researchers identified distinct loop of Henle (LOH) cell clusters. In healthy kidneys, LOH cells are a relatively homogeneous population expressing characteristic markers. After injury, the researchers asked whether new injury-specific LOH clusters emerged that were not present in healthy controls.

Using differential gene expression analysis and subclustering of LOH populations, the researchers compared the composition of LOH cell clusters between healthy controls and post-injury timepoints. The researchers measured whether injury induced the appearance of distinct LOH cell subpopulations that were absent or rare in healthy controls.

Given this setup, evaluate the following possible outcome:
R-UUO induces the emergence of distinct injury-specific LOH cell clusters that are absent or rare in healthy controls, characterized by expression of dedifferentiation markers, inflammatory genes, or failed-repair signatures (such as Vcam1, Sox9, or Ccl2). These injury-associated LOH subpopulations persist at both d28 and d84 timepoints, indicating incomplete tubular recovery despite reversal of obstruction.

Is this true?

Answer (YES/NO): YES